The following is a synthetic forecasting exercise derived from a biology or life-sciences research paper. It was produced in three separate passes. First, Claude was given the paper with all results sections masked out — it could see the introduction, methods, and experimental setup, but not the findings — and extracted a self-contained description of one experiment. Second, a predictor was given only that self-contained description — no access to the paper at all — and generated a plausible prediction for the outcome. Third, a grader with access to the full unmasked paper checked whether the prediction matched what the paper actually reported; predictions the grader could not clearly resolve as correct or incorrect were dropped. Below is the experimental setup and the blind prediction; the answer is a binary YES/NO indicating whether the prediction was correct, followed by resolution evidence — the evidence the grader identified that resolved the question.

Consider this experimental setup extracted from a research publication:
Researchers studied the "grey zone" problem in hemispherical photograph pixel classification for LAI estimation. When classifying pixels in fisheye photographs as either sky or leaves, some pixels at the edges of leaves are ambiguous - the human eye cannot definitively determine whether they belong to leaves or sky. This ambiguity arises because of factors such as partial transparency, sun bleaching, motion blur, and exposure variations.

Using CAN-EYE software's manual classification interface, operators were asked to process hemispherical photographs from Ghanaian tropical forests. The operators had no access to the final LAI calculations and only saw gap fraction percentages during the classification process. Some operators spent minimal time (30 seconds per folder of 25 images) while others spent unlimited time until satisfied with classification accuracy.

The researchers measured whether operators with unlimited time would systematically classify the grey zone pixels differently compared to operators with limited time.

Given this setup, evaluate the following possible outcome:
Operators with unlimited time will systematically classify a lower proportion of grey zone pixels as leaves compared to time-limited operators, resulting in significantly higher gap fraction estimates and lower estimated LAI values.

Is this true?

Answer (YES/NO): NO